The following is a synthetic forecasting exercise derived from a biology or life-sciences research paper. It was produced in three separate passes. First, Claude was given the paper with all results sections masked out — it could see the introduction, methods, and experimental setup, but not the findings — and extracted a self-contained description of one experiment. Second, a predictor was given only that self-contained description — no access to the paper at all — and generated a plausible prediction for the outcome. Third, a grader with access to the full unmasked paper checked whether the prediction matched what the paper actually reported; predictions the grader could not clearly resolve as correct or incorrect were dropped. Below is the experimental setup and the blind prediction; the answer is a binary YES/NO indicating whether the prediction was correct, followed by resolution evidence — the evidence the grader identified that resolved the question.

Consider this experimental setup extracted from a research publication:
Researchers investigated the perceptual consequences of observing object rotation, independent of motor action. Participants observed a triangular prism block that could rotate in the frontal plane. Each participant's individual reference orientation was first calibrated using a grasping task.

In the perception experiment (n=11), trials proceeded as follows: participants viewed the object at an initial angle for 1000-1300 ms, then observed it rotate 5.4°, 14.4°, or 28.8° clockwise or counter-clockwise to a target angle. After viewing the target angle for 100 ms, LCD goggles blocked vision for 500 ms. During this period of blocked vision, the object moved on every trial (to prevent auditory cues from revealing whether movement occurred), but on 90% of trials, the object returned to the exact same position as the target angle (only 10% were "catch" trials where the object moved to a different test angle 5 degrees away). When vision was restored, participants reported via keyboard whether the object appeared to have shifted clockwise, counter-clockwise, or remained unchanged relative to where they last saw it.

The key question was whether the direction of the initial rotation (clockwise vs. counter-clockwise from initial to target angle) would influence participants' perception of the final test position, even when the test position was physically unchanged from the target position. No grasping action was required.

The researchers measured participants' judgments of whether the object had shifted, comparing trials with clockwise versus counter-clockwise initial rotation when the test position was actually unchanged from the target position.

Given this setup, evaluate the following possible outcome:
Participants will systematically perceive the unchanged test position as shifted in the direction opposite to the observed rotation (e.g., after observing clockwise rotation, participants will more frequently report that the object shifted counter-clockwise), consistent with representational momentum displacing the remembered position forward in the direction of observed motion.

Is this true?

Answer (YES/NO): NO